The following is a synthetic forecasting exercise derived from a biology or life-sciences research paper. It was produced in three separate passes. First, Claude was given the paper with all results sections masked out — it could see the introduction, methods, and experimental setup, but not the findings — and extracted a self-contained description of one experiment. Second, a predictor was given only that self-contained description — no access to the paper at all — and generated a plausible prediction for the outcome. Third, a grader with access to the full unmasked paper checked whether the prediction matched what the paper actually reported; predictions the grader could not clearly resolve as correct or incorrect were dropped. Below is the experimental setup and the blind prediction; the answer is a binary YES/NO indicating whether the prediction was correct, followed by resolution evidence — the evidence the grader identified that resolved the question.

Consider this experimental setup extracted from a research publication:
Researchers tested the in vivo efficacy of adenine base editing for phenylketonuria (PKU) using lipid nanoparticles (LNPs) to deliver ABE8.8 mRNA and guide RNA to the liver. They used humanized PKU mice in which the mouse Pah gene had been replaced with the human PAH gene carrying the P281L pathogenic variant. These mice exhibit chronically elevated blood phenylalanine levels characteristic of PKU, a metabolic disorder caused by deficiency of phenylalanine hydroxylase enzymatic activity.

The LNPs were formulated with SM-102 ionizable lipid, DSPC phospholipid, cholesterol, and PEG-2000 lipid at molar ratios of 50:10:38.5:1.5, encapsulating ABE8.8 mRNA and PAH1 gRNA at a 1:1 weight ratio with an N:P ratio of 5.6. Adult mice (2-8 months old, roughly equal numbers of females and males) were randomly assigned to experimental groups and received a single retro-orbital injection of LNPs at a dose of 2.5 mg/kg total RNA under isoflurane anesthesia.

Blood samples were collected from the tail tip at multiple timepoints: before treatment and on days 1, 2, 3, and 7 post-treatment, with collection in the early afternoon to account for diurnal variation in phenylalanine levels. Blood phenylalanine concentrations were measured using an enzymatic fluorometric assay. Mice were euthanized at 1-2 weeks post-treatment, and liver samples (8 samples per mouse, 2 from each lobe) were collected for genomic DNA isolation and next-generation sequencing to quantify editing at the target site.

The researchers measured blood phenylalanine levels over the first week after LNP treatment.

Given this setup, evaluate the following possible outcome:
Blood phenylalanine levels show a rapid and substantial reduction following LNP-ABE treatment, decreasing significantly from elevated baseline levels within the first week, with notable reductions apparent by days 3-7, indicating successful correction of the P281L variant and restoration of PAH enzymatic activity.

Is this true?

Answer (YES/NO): YES